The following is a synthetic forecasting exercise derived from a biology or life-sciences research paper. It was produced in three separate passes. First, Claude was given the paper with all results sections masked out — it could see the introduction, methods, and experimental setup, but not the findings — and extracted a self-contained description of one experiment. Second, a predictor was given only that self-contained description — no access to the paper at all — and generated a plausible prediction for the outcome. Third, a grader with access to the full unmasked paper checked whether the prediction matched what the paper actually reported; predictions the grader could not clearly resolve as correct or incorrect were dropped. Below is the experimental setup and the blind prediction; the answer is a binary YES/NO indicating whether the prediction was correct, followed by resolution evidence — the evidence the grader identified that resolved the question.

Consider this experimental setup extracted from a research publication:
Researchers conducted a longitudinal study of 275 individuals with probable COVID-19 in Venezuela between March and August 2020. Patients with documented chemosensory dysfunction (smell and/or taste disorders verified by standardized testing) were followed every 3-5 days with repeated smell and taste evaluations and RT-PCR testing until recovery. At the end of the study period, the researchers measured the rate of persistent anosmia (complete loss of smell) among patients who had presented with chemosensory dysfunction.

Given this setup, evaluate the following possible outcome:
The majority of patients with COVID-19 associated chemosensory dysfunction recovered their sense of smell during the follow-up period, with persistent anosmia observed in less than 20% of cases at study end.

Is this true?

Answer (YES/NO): YES